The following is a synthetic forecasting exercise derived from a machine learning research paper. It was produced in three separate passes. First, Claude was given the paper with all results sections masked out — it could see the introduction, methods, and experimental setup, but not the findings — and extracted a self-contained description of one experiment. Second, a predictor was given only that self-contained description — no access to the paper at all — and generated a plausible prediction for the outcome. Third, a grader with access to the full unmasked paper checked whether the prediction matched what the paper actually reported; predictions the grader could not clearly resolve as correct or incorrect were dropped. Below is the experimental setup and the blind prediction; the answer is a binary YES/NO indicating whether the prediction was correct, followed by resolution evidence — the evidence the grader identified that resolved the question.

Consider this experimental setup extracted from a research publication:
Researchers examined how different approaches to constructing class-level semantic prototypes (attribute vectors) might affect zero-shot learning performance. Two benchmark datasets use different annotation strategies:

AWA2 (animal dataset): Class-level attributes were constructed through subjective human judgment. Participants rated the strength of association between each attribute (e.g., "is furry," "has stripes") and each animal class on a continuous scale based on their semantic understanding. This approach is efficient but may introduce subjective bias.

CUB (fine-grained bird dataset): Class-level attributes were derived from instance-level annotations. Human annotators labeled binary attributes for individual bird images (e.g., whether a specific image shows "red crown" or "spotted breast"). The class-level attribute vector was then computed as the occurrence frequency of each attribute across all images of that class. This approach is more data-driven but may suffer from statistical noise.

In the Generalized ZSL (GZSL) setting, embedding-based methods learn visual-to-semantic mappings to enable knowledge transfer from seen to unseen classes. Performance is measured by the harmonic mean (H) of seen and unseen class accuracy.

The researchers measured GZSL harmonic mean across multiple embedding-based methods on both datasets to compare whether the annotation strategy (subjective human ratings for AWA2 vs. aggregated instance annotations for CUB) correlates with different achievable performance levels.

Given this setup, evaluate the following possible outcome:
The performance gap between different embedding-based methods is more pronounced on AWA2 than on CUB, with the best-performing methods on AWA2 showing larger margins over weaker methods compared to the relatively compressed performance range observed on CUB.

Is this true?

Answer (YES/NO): NO